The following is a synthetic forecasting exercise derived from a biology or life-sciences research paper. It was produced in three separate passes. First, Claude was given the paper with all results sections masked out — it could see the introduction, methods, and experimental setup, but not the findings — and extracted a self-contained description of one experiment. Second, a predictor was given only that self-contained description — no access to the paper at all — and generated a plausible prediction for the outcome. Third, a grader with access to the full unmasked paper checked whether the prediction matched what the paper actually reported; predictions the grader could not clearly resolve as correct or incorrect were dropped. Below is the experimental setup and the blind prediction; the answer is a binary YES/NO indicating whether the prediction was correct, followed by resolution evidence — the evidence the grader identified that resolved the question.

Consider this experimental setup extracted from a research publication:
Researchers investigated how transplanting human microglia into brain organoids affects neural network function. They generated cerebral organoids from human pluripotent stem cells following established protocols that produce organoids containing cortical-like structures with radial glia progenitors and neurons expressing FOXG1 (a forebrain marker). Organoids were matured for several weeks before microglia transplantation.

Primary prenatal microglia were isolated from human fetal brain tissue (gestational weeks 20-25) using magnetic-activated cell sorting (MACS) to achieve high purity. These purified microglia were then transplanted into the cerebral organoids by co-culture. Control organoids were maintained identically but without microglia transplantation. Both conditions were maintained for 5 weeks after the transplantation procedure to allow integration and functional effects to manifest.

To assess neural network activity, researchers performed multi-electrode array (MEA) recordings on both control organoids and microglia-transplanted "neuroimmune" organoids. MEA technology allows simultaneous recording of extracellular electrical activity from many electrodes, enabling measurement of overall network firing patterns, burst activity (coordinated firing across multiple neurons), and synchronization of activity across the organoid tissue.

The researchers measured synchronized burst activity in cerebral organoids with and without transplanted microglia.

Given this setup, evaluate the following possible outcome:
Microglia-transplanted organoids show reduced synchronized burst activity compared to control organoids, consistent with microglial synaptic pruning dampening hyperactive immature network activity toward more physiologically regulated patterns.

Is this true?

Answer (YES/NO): NO